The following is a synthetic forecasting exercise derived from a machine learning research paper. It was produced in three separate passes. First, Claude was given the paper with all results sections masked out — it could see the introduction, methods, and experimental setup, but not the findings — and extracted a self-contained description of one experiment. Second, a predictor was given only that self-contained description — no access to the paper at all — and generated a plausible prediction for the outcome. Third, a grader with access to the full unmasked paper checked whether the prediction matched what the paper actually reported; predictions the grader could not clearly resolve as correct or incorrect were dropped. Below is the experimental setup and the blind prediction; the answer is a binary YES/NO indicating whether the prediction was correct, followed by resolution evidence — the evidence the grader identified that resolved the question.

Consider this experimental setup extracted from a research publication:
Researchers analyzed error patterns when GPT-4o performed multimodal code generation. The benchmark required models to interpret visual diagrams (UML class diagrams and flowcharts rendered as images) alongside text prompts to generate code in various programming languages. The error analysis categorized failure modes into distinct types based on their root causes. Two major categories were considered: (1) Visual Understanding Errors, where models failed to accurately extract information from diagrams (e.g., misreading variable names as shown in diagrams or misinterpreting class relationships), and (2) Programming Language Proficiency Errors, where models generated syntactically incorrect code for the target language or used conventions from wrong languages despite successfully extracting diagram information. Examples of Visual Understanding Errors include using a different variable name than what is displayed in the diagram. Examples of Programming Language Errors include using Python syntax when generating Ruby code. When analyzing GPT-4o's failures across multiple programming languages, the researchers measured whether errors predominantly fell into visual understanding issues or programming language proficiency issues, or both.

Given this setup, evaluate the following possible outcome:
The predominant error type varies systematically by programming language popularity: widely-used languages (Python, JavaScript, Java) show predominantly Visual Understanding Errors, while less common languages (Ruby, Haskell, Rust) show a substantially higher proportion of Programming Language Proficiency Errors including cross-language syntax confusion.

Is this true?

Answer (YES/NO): NO